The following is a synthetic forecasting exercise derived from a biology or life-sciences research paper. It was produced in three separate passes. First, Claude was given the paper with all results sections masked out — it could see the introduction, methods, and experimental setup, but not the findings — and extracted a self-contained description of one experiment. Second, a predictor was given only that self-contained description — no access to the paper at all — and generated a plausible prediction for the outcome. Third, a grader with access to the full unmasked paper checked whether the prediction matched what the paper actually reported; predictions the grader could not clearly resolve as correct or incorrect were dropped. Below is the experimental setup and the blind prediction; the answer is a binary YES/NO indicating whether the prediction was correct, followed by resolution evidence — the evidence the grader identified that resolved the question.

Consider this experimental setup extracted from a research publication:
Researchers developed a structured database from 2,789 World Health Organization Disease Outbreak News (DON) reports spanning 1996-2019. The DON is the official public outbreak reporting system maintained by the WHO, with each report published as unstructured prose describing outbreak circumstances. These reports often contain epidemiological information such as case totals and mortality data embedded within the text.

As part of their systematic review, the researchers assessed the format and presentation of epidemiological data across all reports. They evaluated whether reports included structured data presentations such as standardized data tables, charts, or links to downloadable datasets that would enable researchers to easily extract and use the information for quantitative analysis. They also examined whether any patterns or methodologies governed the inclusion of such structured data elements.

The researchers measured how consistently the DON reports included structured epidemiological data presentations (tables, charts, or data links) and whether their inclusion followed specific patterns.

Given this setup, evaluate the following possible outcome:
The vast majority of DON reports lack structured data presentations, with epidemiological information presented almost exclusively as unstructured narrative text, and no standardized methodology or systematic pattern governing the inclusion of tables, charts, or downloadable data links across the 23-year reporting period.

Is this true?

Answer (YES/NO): YES